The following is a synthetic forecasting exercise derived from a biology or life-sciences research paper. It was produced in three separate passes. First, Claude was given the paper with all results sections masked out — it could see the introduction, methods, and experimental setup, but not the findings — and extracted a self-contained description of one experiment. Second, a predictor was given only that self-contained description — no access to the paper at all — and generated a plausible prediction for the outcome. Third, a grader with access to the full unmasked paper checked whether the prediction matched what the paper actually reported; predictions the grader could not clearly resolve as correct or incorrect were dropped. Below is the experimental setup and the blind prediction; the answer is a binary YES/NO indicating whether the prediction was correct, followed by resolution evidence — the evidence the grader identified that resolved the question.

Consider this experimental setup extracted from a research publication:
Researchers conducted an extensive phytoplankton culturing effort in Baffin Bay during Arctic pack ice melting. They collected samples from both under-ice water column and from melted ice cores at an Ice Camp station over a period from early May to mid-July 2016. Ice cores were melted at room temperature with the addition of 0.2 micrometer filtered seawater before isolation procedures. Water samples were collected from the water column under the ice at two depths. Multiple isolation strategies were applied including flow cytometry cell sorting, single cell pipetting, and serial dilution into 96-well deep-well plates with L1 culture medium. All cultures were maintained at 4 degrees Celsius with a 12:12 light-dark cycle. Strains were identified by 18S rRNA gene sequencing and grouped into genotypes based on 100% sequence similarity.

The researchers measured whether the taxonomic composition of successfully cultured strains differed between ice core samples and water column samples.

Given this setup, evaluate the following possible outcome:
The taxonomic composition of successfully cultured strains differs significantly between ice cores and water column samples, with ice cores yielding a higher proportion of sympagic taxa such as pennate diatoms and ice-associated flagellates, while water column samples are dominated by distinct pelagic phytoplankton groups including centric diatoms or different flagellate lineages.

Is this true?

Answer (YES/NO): YES